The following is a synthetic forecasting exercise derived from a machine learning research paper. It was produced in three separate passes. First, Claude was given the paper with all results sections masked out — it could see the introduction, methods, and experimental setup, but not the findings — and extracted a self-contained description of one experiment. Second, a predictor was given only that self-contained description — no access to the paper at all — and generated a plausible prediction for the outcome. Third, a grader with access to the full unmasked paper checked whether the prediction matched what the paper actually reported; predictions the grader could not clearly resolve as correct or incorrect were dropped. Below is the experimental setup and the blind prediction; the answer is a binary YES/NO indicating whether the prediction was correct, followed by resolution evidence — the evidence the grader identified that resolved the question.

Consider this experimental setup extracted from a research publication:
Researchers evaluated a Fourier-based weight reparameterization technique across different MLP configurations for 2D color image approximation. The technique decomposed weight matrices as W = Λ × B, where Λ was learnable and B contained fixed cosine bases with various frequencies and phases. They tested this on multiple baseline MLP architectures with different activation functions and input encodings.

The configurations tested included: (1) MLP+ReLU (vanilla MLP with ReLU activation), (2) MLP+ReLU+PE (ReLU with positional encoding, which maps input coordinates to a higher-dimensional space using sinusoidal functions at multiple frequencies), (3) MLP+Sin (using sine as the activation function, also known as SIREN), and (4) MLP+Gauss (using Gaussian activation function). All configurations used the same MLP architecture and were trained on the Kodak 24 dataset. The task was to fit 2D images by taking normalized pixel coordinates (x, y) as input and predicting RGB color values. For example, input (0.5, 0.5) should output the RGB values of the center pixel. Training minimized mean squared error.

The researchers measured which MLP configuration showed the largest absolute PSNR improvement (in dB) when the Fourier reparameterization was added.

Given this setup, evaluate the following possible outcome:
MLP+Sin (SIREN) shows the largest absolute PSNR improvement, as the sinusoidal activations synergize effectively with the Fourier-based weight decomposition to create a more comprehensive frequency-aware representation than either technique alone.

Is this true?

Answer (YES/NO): NO